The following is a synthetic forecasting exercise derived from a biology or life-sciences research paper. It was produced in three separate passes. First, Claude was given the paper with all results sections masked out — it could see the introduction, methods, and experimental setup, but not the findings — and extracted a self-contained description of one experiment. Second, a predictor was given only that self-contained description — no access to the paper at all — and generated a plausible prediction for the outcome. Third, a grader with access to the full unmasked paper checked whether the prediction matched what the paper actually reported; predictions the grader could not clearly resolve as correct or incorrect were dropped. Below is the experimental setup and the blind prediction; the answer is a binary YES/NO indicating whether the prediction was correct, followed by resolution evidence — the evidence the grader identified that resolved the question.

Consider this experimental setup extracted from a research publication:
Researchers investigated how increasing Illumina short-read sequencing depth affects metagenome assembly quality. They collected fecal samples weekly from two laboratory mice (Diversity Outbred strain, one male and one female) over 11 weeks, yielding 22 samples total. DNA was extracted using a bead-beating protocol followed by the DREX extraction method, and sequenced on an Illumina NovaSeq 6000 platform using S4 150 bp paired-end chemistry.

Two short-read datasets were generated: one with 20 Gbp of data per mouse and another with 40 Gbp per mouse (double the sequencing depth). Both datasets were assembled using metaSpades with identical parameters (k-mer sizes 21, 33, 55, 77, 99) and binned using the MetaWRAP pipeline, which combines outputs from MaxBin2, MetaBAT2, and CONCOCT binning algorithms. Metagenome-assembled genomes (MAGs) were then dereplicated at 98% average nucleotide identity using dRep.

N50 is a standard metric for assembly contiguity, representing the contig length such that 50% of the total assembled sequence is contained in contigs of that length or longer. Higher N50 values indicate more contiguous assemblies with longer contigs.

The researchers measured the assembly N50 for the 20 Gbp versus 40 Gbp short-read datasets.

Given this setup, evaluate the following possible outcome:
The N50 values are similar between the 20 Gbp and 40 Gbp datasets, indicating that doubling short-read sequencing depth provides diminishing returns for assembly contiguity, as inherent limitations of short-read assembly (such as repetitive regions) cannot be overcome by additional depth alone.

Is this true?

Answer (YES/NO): YES